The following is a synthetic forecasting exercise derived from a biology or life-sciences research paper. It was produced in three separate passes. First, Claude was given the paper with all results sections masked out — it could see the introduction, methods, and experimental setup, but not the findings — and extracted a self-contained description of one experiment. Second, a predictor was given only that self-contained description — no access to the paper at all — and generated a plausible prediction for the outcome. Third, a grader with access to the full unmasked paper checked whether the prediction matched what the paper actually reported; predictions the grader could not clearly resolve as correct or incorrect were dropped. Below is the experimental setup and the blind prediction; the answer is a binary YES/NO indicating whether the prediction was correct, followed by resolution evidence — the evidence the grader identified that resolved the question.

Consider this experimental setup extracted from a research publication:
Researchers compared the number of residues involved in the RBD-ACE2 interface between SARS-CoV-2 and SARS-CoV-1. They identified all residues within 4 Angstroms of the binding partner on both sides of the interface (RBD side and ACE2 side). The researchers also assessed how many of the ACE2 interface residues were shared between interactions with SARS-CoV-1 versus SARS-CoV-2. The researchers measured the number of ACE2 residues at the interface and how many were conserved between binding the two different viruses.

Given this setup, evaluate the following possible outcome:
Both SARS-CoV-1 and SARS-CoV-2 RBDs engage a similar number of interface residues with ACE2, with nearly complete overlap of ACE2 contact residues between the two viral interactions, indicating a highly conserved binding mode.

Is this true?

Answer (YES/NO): NO